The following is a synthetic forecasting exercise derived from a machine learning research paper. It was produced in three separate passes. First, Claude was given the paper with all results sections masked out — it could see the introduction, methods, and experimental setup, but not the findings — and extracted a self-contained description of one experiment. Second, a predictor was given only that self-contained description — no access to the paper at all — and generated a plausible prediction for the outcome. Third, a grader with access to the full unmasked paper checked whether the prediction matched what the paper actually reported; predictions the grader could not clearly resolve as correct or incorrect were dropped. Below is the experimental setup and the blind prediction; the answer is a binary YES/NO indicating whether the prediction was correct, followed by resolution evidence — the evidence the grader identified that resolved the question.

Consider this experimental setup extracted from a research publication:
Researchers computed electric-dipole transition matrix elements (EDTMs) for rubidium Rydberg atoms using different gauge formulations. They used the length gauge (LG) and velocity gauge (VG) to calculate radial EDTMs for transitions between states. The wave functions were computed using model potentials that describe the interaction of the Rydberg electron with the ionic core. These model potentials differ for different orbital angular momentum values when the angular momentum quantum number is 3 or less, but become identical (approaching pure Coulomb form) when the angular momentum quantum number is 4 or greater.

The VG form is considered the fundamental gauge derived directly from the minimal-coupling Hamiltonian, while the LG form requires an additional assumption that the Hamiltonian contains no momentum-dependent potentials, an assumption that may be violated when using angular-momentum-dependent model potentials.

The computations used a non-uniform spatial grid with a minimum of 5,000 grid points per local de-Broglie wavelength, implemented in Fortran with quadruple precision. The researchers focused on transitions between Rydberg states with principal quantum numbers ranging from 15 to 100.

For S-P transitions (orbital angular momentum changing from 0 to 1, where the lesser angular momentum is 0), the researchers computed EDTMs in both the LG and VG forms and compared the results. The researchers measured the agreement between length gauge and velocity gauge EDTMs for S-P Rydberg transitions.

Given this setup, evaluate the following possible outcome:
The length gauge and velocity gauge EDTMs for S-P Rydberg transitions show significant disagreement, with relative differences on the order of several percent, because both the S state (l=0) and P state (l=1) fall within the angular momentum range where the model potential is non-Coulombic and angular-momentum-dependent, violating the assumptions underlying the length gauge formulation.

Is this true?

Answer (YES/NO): NO